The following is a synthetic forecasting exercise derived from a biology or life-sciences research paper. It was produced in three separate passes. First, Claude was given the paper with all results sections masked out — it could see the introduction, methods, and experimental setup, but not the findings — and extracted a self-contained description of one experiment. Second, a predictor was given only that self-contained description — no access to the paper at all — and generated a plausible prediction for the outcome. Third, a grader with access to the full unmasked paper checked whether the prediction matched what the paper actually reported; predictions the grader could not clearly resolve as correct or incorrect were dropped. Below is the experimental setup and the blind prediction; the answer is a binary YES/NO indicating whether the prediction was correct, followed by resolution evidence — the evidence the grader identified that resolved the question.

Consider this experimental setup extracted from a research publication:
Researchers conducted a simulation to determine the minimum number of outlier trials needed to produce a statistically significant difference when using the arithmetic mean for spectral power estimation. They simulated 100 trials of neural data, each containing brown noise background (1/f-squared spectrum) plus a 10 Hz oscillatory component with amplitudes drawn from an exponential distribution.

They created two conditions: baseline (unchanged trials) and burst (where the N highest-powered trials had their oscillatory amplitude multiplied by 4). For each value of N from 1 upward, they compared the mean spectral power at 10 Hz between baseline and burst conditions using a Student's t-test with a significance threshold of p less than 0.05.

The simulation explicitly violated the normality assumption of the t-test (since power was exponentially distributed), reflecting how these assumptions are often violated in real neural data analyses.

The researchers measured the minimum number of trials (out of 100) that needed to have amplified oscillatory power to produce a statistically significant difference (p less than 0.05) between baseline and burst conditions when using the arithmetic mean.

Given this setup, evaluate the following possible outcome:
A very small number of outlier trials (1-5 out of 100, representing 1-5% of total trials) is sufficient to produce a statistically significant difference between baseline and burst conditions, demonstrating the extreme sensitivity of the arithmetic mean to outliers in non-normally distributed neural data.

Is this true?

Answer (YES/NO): YES